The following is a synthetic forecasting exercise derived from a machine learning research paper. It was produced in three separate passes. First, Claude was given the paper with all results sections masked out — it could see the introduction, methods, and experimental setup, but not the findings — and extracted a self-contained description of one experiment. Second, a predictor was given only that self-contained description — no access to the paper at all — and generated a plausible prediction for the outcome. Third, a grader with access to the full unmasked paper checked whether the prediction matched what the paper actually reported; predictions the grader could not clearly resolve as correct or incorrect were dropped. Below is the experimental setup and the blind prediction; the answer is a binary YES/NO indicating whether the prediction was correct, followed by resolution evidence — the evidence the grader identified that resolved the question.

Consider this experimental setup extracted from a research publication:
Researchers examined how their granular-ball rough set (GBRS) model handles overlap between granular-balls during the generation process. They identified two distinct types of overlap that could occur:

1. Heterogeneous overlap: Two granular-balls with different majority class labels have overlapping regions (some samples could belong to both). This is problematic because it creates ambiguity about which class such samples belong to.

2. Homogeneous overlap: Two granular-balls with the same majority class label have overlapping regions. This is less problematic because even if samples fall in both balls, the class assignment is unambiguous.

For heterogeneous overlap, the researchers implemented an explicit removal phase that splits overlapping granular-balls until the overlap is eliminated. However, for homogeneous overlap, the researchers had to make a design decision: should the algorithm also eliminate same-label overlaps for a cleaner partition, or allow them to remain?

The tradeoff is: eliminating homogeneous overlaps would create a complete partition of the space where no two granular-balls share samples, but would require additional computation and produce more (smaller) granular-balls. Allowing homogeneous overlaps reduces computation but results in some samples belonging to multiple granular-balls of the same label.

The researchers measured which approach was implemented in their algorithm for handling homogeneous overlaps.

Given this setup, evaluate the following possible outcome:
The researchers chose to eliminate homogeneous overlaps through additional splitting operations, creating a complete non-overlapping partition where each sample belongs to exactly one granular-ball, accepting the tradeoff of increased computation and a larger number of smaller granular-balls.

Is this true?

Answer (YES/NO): NO